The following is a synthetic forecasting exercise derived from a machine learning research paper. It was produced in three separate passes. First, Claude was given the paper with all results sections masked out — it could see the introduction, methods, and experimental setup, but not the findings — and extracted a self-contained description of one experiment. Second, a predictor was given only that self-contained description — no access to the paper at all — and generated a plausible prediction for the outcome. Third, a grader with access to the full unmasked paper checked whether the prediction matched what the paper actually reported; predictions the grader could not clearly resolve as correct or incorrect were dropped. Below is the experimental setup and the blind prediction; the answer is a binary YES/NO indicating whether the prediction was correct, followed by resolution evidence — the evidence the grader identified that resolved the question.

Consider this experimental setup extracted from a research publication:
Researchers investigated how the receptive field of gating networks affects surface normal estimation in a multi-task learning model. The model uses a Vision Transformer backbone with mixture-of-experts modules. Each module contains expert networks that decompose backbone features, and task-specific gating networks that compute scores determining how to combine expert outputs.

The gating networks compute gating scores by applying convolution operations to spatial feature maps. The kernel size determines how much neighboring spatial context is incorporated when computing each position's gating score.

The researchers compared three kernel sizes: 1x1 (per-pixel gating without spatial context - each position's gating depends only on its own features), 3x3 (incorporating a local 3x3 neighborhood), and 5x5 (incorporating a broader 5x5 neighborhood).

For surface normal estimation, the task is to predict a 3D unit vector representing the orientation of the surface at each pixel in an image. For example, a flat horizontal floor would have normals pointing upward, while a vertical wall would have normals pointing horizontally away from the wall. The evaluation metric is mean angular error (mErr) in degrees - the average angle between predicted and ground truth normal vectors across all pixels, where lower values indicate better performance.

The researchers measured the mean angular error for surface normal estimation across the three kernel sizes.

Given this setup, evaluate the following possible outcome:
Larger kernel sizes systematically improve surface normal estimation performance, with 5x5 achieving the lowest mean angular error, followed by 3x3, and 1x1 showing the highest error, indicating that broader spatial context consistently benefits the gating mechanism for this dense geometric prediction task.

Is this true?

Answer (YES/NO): YES